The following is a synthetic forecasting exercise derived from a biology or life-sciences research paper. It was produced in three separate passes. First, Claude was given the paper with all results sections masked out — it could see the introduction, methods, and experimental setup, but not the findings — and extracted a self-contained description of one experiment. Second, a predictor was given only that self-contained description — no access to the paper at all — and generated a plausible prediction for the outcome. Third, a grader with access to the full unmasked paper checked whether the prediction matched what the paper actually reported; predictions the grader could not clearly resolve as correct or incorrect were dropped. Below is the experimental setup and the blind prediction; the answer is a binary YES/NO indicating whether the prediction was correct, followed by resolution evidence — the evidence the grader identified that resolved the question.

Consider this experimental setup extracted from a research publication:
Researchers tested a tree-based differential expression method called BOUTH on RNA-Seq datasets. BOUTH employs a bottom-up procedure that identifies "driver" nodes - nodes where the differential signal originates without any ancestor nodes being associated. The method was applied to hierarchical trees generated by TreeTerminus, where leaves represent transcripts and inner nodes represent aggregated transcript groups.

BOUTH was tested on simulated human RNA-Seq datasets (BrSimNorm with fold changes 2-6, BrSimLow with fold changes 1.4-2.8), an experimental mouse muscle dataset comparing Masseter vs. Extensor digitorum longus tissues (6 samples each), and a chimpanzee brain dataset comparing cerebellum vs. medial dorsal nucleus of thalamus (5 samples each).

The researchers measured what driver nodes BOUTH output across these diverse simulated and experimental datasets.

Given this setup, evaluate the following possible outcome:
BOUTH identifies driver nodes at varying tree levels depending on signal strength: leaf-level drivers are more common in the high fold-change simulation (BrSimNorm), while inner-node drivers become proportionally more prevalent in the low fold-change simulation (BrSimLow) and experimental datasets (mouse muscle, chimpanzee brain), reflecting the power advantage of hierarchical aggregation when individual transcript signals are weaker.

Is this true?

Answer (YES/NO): NO